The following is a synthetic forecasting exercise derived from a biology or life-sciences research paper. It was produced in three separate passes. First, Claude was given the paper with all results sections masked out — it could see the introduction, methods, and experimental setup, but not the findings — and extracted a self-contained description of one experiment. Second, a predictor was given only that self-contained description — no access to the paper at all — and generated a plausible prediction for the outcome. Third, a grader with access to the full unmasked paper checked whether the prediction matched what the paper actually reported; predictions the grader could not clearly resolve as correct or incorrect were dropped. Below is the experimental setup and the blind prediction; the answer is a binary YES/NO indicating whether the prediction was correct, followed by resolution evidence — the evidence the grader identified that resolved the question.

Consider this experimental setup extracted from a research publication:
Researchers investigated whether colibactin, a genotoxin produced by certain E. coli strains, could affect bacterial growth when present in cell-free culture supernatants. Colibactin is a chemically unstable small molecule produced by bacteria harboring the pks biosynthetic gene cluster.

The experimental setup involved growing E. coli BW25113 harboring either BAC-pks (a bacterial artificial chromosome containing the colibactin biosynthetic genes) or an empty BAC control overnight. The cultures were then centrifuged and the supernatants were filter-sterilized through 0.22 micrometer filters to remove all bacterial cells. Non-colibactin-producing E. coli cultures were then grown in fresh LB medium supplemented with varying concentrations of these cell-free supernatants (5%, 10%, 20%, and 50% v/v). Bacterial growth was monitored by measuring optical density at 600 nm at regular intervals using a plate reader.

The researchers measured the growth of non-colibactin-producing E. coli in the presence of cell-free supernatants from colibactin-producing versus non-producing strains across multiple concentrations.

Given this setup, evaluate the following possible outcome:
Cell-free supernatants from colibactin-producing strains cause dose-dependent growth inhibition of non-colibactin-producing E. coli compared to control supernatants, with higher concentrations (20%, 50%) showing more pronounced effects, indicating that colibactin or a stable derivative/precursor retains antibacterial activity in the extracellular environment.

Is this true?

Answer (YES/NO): NO